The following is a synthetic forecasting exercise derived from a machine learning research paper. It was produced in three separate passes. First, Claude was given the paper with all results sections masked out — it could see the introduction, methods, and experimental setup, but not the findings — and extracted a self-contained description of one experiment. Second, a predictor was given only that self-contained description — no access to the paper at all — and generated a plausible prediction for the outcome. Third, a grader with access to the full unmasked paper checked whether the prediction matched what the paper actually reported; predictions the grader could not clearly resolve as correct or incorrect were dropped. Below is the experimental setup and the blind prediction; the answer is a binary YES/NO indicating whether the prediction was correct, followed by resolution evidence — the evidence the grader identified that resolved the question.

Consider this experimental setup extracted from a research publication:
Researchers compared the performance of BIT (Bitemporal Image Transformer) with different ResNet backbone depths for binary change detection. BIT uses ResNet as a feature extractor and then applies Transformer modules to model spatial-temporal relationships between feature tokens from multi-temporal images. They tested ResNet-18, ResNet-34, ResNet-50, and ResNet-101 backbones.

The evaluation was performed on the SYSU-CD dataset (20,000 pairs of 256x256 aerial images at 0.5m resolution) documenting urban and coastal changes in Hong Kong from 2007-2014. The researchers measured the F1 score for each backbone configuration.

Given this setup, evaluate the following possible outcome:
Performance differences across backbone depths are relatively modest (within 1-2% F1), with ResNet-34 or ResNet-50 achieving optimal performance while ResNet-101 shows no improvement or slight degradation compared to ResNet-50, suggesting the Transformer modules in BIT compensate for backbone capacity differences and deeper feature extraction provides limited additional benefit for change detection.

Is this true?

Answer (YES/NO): NO